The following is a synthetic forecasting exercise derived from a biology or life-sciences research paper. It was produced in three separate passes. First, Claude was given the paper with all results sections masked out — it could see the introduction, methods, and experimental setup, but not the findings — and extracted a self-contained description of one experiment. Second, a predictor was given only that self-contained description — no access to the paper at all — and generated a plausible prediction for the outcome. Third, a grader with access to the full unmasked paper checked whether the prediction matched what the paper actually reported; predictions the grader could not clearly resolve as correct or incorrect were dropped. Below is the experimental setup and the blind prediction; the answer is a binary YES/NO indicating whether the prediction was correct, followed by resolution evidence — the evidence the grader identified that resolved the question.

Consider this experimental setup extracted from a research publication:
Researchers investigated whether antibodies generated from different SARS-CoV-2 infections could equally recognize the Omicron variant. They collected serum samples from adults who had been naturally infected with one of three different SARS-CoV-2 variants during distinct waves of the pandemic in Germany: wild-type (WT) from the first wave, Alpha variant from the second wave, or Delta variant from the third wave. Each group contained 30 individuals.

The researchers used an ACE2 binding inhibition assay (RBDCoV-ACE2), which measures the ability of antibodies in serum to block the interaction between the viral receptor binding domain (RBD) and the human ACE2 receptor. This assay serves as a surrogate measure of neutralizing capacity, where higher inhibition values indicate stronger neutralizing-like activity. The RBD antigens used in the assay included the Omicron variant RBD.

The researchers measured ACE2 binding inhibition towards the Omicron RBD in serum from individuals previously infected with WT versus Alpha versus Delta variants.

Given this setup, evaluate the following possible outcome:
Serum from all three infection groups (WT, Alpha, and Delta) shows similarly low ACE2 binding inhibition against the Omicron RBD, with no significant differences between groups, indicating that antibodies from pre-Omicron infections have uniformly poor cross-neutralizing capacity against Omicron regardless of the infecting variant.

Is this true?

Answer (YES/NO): YES